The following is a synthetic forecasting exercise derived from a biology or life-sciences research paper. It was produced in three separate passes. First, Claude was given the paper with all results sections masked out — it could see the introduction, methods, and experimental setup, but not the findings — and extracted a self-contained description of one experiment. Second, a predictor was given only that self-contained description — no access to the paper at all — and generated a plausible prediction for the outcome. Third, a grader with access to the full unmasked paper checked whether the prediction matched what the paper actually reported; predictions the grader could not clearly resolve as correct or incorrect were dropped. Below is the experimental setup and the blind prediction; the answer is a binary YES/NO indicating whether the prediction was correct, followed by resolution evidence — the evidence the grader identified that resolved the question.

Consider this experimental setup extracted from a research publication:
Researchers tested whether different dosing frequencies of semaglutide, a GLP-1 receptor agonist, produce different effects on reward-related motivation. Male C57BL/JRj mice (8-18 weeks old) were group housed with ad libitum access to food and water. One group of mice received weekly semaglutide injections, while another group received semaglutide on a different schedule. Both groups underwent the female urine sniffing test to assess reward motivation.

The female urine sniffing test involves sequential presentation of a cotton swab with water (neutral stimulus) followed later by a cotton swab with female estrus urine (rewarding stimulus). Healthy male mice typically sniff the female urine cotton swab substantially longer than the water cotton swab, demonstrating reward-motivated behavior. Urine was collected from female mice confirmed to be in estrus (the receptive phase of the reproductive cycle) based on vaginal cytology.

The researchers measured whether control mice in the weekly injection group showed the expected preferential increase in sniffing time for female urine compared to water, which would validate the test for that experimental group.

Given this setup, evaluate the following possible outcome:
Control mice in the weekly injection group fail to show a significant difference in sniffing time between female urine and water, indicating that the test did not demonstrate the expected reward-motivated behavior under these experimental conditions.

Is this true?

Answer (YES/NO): YES